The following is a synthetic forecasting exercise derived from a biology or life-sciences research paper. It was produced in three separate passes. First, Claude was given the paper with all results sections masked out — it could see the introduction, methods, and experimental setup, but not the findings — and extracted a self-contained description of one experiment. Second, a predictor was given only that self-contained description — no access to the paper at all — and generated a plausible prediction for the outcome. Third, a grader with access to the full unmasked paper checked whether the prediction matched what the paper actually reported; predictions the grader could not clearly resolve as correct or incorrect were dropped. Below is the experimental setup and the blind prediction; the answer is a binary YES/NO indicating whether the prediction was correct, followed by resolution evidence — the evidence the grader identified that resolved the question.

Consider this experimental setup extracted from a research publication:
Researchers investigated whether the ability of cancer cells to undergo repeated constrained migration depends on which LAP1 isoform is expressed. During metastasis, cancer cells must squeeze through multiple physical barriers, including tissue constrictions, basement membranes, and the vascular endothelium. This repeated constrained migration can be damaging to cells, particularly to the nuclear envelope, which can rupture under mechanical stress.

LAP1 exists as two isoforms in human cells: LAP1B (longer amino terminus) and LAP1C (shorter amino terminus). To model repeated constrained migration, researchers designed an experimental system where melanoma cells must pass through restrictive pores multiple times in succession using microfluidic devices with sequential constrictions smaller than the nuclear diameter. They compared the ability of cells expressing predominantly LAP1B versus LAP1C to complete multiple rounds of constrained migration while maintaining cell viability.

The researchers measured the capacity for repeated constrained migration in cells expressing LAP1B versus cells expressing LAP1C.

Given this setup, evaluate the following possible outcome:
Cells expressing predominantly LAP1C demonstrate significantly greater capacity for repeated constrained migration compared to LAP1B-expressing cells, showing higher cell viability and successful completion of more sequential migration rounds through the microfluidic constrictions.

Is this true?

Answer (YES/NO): YES